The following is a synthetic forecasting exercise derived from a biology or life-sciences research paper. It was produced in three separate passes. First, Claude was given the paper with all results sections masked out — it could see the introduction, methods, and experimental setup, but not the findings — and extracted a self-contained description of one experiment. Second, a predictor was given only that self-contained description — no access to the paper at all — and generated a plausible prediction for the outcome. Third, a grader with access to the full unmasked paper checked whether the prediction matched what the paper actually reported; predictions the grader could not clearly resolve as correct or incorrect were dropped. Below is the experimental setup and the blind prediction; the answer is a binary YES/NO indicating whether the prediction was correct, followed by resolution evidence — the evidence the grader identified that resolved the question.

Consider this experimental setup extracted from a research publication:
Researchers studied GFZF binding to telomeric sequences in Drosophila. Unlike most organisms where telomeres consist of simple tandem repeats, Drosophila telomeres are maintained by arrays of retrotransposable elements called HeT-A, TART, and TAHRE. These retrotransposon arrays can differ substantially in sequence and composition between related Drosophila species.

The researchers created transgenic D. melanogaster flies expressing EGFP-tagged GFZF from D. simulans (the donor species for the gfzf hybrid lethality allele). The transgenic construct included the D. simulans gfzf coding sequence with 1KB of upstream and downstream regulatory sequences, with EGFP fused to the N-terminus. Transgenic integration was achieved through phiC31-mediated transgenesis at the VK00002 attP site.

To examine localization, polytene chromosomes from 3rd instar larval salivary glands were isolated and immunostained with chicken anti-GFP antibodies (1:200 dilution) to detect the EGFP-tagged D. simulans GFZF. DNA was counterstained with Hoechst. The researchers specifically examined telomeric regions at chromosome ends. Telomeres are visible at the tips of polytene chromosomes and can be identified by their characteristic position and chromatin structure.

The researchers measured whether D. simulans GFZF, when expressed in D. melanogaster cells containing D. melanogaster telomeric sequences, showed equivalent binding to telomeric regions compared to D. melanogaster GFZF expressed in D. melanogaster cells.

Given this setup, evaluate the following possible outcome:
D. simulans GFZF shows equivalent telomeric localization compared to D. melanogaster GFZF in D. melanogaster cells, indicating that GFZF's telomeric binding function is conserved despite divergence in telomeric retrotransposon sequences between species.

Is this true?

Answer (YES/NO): YES